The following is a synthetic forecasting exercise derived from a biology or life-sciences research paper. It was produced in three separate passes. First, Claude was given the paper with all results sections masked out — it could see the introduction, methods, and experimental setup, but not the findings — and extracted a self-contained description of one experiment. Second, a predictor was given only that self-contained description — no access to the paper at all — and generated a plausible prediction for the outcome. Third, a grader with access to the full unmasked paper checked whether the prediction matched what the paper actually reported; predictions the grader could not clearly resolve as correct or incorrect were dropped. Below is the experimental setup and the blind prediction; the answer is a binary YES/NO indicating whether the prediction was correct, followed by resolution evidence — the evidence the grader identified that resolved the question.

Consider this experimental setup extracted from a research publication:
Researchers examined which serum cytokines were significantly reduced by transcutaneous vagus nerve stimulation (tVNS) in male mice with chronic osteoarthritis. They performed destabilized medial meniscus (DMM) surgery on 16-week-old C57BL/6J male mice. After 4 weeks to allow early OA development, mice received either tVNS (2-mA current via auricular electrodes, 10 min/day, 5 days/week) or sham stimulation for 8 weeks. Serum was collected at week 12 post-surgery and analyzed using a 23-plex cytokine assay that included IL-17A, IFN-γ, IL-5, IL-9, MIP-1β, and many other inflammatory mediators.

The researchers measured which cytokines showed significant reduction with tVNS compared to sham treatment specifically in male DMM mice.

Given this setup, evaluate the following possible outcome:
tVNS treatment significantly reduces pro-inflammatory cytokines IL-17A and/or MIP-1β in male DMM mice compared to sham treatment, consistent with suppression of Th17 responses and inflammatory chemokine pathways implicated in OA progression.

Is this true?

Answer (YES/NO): YES